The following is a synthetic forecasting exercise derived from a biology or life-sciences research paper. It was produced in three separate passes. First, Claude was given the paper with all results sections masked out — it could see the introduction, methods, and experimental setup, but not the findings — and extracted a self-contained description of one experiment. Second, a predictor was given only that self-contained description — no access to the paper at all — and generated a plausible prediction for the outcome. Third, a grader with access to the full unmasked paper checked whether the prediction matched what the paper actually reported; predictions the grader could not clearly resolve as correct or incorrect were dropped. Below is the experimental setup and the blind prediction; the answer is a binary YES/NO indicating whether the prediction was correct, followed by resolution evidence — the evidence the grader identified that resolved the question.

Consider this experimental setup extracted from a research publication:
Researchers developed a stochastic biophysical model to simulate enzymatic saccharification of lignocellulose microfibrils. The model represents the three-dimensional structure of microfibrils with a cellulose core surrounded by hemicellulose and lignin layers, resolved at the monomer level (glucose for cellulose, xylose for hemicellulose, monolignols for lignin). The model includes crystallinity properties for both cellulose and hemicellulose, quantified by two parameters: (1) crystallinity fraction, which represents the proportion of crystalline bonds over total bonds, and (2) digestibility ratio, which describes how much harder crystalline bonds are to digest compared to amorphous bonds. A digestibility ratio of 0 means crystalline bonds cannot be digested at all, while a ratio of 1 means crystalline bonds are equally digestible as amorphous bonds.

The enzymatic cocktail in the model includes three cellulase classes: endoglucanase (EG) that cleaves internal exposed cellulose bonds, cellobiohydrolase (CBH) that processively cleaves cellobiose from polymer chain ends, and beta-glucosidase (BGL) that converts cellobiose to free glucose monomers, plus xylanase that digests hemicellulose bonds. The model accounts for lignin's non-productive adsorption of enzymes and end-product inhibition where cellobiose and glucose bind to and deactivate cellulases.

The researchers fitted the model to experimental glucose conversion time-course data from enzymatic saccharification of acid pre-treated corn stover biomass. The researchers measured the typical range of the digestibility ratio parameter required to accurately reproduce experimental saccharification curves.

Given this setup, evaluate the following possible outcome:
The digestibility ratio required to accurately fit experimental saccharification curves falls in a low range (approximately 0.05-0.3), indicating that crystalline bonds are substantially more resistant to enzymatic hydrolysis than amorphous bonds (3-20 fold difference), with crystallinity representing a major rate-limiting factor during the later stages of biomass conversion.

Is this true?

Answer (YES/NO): NO